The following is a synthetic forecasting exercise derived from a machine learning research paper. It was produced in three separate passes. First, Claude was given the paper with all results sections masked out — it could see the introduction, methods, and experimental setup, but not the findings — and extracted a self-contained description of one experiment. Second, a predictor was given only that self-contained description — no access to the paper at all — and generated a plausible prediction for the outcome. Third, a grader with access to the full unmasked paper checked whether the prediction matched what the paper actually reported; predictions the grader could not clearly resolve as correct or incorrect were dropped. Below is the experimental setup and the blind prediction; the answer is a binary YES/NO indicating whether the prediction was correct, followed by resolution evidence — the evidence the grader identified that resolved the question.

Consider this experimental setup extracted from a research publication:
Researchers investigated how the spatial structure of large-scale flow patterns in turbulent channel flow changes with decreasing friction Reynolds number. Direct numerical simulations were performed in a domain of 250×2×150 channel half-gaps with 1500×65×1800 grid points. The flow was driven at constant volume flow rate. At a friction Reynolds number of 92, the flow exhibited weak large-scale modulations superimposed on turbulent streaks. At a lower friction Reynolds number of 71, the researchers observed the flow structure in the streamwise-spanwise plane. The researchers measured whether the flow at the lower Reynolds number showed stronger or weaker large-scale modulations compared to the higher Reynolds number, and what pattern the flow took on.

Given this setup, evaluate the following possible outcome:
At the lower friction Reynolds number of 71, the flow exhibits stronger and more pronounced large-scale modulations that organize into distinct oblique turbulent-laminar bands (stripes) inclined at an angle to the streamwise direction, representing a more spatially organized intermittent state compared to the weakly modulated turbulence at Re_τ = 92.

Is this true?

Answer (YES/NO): YES